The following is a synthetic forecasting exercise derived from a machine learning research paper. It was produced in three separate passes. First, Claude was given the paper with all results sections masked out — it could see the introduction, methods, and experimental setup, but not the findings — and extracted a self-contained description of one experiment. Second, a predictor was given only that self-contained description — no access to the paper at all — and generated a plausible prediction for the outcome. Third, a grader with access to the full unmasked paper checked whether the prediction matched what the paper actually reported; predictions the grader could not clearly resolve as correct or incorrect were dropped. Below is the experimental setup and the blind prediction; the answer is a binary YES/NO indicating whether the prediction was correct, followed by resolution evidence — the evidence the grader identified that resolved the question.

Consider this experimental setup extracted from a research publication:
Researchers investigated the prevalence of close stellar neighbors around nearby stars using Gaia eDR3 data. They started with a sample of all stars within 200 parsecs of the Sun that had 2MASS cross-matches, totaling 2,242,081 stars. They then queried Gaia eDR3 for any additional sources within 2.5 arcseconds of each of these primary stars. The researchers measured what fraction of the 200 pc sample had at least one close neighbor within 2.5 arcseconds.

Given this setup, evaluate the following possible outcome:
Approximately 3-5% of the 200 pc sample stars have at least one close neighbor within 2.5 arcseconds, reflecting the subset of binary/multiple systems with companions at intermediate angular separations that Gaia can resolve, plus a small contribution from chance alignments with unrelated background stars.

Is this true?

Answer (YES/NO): NO